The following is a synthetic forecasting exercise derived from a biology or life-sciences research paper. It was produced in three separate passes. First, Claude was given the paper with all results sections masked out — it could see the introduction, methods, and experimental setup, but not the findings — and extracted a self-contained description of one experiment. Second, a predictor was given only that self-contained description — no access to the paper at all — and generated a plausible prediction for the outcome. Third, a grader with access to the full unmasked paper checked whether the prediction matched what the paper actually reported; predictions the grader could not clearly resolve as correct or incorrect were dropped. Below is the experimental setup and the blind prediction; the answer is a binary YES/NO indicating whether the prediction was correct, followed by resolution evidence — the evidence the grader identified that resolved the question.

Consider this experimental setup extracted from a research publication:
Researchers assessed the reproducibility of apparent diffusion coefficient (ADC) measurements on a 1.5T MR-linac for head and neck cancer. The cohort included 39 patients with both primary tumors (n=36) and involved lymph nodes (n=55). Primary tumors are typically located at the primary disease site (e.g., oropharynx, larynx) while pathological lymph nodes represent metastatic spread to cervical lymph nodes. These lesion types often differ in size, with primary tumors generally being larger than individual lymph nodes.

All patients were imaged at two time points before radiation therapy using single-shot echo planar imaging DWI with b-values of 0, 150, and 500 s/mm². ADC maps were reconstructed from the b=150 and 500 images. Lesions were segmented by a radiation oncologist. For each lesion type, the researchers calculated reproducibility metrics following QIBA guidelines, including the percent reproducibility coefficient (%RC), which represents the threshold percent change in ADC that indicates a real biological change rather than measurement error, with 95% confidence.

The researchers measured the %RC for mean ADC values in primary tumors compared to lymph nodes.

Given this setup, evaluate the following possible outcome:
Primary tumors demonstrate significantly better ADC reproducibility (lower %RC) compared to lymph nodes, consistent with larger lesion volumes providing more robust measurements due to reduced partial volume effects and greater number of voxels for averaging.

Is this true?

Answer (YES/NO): NO